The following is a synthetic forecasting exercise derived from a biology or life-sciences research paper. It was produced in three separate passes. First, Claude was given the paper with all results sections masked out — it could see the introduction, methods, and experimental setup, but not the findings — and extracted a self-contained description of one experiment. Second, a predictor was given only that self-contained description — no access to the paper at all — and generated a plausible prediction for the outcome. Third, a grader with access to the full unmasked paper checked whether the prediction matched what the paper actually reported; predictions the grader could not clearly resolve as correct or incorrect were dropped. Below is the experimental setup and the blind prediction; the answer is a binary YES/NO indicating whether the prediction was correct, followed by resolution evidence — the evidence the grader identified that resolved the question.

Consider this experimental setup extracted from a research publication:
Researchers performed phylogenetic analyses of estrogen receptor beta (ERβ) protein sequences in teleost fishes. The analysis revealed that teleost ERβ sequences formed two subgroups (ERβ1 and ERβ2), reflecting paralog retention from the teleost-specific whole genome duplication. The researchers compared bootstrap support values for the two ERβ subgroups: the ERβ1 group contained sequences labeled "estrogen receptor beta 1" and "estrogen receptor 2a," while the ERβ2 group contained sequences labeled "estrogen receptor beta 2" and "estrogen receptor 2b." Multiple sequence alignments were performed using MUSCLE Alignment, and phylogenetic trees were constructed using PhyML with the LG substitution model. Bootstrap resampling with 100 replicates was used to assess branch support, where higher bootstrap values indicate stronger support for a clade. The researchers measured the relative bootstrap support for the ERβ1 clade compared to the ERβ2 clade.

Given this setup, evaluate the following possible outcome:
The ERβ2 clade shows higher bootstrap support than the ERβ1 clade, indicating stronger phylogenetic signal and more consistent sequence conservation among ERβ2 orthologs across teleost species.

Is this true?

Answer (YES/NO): YES